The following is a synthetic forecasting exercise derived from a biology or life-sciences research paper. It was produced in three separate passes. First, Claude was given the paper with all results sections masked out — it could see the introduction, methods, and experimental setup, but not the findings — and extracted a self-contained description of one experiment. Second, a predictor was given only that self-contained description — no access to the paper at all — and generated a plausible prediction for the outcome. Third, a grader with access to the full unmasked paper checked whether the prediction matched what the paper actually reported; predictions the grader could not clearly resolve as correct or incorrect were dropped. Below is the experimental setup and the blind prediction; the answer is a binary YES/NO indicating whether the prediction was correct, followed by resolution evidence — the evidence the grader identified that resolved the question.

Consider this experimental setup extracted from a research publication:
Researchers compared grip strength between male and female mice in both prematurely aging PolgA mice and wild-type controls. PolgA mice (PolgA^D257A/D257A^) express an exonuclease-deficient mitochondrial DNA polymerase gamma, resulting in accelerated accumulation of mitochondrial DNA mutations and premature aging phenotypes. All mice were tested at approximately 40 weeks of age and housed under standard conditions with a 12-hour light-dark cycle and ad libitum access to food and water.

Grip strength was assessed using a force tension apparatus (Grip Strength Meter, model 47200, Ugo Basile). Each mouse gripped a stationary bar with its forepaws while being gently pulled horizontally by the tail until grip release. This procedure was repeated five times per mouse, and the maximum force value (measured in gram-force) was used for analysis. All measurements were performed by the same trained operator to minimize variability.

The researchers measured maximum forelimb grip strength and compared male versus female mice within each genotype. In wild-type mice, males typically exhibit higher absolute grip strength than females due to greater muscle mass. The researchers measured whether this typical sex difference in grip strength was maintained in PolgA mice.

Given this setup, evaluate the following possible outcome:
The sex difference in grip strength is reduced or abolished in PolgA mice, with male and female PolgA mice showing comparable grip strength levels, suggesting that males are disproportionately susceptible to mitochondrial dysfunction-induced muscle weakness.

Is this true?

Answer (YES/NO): NO